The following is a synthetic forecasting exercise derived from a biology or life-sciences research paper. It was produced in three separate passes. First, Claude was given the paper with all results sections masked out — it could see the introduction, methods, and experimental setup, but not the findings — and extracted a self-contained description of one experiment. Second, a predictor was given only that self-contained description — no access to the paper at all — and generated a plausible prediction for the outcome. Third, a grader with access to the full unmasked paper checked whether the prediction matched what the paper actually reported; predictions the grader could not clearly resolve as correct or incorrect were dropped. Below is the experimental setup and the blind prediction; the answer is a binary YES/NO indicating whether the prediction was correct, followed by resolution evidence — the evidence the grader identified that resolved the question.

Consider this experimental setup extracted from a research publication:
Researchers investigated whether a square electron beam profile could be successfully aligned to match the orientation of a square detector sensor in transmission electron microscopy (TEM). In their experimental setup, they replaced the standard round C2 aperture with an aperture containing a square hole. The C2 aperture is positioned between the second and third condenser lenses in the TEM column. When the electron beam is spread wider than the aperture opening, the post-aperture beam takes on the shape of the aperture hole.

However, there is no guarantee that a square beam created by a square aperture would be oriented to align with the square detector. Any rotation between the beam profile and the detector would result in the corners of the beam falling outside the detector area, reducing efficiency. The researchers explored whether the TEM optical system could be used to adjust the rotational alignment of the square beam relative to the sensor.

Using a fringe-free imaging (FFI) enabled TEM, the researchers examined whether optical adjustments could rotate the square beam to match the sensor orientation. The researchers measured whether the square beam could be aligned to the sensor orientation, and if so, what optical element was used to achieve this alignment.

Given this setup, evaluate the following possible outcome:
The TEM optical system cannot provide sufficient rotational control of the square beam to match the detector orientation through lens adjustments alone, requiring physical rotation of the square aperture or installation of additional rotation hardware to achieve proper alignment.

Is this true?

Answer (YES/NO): NO